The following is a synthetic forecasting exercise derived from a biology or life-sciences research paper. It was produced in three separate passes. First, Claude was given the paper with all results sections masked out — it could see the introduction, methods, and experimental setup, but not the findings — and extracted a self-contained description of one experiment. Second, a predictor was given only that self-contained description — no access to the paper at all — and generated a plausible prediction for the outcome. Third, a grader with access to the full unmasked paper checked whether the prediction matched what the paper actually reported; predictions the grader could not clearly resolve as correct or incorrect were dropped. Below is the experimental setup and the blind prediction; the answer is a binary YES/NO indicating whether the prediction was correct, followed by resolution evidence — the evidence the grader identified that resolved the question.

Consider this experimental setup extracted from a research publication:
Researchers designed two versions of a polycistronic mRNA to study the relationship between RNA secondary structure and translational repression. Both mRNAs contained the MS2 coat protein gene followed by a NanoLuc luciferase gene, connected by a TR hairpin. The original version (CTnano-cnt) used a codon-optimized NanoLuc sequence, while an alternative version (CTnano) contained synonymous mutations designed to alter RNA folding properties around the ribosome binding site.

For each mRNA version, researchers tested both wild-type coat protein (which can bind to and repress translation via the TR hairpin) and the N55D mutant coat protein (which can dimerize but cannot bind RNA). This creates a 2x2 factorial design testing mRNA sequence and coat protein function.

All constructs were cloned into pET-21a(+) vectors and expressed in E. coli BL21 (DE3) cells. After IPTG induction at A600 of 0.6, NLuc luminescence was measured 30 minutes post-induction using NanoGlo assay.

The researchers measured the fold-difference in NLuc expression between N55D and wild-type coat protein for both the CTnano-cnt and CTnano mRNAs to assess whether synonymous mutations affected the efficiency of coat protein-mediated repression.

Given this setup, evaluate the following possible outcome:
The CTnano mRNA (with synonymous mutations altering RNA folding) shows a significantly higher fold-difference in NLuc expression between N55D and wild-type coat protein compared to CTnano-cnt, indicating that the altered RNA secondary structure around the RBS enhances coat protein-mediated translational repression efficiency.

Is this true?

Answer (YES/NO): YES